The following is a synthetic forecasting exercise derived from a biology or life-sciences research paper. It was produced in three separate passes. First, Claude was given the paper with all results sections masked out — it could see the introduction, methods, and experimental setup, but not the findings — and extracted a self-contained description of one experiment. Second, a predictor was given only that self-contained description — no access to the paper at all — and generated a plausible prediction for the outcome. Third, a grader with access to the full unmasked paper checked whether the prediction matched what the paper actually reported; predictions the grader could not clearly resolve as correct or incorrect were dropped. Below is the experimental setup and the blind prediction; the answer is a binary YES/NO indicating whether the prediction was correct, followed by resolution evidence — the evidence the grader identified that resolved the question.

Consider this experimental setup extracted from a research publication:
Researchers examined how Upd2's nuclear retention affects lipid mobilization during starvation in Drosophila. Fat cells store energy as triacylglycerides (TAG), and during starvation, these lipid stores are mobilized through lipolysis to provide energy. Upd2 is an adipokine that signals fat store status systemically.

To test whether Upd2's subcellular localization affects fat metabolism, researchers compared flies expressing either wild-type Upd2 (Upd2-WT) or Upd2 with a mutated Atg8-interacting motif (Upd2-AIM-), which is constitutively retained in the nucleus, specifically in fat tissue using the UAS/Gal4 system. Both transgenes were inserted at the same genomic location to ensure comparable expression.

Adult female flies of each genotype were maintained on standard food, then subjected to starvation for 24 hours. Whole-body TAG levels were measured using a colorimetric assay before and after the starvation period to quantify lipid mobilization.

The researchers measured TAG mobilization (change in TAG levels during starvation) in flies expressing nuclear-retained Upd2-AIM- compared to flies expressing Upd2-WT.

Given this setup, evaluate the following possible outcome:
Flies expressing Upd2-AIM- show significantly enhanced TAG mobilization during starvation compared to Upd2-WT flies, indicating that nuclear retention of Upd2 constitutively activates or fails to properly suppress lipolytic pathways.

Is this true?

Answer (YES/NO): YES